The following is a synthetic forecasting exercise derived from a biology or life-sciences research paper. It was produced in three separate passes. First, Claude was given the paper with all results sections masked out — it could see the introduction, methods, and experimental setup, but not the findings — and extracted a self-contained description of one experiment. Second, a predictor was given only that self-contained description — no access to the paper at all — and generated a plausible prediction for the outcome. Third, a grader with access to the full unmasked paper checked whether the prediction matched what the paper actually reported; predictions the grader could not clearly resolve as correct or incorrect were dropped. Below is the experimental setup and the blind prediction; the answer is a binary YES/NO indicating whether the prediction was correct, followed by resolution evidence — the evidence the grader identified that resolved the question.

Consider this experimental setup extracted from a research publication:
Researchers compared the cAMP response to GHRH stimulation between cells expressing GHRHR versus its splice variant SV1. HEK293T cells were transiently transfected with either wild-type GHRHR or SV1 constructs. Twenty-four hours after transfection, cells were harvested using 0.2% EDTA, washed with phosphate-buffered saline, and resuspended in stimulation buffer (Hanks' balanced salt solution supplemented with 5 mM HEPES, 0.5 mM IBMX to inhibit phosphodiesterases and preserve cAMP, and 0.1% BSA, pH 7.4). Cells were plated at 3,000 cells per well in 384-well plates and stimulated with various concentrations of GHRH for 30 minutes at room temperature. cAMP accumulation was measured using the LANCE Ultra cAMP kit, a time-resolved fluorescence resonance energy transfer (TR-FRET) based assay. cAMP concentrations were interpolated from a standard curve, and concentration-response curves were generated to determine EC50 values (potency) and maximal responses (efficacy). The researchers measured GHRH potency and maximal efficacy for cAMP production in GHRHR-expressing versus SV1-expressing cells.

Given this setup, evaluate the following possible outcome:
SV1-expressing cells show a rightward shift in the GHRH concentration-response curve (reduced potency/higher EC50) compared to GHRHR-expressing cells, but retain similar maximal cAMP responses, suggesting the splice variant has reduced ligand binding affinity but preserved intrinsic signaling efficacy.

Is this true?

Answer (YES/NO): NO